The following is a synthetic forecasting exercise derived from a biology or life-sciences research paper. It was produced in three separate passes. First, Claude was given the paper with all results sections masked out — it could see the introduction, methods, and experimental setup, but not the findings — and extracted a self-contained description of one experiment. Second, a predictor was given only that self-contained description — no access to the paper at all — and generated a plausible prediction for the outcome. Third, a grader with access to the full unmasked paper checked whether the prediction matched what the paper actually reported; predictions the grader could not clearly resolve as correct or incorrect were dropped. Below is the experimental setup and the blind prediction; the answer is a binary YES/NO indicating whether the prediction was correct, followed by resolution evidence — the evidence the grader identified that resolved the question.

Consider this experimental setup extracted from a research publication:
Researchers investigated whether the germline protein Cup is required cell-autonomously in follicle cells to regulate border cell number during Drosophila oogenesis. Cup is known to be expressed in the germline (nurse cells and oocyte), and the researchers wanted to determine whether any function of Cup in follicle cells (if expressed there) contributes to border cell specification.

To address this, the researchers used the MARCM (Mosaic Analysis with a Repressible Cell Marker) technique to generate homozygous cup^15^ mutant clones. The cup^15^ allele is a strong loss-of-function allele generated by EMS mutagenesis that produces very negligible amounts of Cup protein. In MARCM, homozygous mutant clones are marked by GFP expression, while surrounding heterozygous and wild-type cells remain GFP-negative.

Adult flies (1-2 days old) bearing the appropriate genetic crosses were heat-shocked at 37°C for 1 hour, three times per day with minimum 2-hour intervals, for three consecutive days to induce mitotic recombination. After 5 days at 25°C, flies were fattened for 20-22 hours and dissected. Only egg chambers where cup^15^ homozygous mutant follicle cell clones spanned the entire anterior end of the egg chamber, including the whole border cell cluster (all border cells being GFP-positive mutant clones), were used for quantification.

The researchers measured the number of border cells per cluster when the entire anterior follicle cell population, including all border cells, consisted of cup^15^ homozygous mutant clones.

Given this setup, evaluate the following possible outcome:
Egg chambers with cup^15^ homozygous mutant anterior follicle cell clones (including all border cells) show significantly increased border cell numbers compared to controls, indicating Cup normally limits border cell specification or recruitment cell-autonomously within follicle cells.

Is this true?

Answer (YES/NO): NO